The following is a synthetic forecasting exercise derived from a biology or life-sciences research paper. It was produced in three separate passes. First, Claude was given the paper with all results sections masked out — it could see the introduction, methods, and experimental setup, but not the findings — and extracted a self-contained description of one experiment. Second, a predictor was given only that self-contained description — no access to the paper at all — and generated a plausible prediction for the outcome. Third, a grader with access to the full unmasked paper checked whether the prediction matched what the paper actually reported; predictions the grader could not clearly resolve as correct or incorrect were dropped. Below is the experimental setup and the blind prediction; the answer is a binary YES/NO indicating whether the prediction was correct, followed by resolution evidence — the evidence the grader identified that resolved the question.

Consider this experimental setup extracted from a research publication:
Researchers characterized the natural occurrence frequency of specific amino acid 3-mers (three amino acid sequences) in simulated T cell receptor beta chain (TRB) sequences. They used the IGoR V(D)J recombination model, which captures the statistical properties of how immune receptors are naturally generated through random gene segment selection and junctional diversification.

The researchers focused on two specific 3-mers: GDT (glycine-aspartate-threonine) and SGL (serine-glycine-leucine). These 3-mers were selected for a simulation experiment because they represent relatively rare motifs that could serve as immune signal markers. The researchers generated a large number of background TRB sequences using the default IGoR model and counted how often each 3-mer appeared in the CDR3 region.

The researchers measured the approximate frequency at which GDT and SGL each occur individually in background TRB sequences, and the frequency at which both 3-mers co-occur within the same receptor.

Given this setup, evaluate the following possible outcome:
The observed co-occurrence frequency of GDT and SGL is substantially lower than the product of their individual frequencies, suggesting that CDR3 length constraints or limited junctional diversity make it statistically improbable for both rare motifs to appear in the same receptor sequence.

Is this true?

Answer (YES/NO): NO